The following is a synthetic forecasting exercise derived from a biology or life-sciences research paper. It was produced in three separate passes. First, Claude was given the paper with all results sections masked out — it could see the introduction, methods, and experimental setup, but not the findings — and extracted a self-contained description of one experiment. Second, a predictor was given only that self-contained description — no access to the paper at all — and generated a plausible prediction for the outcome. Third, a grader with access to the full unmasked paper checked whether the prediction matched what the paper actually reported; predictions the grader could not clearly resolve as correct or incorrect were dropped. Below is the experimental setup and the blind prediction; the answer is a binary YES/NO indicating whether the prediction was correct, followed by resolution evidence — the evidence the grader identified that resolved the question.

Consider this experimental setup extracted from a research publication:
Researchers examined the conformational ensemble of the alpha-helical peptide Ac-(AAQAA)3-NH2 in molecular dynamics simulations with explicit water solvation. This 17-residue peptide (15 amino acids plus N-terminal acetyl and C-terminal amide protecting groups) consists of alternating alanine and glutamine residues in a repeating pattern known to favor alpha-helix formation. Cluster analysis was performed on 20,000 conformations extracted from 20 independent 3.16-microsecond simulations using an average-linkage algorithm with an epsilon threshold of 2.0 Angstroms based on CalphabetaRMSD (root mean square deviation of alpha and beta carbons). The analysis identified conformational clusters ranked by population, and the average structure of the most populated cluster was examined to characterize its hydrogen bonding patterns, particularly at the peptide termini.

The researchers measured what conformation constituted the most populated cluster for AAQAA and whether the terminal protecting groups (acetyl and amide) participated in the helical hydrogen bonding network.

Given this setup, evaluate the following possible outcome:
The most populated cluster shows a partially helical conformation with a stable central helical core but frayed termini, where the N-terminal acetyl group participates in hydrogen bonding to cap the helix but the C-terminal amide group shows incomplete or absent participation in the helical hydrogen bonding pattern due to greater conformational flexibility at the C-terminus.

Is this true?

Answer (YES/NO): NO